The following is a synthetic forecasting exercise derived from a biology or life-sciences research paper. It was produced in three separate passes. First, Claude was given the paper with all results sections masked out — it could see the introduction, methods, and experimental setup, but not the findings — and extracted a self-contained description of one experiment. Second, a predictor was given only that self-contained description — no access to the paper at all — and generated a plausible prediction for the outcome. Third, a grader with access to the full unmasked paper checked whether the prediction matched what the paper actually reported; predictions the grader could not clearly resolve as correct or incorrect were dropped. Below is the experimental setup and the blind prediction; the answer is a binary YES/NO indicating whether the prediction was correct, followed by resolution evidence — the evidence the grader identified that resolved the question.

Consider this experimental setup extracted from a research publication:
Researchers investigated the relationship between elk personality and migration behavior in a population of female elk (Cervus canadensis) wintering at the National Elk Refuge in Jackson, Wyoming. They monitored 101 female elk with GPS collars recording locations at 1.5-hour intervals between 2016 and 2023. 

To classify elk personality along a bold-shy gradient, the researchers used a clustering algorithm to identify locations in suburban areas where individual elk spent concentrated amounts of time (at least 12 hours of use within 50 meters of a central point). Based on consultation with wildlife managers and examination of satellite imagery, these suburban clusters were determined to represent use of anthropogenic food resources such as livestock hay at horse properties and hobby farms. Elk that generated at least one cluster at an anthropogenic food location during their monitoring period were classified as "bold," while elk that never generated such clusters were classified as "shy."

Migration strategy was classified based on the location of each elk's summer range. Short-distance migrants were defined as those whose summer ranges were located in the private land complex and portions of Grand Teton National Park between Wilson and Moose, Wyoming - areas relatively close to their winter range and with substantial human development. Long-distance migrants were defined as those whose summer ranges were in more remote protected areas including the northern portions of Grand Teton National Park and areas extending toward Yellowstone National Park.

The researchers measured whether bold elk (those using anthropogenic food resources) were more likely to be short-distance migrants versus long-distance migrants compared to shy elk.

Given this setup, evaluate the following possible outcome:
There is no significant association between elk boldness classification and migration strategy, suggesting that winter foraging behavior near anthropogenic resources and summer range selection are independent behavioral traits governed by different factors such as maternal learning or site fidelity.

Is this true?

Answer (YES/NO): NO